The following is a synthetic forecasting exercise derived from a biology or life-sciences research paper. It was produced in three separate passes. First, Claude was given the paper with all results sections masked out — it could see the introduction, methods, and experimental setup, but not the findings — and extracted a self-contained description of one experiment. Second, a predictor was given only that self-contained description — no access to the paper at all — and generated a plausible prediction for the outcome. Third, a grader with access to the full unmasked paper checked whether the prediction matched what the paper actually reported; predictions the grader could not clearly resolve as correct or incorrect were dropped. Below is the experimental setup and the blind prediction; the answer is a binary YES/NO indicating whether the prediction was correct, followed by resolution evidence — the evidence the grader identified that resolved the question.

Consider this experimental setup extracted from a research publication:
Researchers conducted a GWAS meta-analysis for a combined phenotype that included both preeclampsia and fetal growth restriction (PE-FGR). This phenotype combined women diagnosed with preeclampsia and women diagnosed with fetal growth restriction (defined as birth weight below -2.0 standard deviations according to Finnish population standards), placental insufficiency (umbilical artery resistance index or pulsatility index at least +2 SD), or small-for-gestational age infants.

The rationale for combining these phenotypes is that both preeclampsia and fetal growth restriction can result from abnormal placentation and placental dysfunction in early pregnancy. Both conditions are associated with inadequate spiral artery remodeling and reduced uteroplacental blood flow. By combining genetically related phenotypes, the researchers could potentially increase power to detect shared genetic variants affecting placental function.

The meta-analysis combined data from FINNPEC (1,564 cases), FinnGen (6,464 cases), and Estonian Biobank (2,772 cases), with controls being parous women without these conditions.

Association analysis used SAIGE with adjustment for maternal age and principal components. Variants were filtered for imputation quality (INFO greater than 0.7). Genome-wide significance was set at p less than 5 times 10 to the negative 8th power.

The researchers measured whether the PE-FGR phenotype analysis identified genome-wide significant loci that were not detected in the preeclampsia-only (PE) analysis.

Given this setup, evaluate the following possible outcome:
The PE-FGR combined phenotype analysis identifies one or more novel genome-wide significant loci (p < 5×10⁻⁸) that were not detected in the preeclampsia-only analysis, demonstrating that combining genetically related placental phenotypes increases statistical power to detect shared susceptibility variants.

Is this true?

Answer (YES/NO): NO